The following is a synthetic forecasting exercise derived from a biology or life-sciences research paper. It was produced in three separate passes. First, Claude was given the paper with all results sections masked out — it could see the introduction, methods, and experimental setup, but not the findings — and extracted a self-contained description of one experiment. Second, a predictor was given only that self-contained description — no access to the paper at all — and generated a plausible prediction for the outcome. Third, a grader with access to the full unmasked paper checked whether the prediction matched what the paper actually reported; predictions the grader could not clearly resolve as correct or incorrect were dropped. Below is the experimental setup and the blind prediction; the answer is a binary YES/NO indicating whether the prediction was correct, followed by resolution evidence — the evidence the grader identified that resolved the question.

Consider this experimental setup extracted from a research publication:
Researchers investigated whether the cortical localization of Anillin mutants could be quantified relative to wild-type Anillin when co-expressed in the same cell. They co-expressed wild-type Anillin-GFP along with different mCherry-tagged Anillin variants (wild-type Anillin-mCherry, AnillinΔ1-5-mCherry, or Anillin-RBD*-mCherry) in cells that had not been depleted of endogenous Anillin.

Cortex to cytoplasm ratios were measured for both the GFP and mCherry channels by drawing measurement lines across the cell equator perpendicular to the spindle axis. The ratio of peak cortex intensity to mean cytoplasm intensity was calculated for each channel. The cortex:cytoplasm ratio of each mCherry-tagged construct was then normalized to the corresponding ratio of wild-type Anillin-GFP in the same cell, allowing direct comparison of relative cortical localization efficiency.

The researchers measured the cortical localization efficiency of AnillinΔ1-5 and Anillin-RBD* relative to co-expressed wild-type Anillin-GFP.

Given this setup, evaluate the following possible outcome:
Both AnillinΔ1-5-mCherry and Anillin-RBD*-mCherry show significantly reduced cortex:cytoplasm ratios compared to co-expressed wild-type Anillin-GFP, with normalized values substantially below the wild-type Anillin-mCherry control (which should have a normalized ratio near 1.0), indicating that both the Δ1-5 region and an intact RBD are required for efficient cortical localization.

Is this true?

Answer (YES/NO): NO